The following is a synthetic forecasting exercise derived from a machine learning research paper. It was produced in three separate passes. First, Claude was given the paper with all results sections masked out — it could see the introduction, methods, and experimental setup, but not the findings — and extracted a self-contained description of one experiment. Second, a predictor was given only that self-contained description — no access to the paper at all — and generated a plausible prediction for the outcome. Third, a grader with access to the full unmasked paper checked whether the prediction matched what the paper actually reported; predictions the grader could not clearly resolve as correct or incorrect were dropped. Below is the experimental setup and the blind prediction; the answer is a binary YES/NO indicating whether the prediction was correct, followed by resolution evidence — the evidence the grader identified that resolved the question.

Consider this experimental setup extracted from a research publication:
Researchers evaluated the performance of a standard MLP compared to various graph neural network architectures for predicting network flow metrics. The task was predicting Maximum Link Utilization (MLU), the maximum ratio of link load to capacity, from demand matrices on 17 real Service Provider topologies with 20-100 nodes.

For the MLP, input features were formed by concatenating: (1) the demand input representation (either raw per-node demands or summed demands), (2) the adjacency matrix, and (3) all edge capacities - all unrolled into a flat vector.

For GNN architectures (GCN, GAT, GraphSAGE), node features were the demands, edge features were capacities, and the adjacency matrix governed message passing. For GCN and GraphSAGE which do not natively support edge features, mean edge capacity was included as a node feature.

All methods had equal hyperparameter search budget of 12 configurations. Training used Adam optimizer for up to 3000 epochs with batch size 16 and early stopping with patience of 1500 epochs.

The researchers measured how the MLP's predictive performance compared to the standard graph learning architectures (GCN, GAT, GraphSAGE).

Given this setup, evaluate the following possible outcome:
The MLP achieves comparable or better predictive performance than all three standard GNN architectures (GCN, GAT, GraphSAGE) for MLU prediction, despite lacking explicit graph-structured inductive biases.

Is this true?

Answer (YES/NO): YES